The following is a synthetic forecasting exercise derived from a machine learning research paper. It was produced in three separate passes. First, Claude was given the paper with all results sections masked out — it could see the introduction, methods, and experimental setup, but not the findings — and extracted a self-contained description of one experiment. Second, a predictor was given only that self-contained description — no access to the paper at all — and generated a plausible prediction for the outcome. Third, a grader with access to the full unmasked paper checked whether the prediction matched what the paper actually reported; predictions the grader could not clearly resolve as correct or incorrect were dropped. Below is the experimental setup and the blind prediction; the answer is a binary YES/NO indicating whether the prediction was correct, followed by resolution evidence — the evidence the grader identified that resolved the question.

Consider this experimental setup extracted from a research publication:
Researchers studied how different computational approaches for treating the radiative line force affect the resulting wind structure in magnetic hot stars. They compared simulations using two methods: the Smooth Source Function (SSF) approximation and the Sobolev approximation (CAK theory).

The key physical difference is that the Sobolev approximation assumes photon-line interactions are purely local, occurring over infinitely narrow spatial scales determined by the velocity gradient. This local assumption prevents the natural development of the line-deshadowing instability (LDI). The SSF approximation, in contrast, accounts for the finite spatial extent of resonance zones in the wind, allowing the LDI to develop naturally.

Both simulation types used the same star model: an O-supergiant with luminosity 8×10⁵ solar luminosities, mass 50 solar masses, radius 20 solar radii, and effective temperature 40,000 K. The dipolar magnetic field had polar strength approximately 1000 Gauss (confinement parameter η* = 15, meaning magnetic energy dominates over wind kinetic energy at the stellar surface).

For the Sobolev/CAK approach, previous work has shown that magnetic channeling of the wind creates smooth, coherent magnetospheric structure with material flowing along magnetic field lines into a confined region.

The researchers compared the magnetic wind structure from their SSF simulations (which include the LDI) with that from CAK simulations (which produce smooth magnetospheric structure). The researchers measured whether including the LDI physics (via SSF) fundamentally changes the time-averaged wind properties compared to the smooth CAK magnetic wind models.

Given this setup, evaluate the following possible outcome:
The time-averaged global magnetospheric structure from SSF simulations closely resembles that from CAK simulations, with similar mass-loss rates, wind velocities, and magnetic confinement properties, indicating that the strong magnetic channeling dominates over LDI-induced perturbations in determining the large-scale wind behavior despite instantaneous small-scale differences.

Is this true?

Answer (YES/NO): YES